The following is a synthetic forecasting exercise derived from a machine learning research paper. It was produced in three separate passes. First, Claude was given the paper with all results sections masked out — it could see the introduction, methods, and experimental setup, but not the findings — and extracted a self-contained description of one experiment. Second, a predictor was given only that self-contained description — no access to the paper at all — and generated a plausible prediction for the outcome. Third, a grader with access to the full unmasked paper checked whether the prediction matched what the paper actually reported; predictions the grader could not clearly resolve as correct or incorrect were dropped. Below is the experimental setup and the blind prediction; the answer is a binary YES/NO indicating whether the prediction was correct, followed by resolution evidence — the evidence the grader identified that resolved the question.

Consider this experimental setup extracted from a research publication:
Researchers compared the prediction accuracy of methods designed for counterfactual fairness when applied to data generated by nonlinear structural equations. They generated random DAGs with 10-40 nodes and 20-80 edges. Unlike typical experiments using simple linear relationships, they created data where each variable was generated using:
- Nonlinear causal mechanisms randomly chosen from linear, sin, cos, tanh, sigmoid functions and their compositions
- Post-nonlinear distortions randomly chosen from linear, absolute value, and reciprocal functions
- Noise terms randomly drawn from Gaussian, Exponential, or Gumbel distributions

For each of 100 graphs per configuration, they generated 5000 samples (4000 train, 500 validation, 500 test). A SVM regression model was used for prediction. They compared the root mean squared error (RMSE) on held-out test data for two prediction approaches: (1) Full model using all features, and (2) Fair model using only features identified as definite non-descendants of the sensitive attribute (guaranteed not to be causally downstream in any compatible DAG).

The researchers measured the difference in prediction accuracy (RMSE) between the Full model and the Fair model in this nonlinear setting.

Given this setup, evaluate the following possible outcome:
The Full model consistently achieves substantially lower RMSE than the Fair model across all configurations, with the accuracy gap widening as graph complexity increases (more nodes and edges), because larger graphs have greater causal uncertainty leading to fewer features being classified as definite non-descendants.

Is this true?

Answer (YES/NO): NO